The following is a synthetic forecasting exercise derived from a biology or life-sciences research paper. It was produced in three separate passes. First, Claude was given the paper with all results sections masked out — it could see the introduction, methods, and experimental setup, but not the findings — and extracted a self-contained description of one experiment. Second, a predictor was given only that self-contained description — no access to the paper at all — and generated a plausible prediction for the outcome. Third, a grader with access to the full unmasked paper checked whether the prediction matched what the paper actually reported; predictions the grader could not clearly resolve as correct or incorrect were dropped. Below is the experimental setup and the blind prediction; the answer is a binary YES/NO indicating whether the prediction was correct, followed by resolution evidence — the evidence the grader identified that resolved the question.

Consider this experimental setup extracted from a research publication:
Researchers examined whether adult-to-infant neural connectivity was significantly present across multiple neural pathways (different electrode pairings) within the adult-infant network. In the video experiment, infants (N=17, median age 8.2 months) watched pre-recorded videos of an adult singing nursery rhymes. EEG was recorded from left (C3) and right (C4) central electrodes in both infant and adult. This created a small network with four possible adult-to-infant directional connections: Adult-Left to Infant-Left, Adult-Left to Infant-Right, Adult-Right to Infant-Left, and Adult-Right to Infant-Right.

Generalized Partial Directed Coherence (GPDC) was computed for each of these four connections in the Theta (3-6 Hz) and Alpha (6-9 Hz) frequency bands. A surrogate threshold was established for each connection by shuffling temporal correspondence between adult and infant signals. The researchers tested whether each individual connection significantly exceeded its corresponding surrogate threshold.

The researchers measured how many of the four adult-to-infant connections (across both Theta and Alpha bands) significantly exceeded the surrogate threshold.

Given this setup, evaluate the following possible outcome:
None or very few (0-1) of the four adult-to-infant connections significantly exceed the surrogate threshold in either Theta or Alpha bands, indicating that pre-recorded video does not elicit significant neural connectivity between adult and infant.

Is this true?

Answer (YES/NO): NO